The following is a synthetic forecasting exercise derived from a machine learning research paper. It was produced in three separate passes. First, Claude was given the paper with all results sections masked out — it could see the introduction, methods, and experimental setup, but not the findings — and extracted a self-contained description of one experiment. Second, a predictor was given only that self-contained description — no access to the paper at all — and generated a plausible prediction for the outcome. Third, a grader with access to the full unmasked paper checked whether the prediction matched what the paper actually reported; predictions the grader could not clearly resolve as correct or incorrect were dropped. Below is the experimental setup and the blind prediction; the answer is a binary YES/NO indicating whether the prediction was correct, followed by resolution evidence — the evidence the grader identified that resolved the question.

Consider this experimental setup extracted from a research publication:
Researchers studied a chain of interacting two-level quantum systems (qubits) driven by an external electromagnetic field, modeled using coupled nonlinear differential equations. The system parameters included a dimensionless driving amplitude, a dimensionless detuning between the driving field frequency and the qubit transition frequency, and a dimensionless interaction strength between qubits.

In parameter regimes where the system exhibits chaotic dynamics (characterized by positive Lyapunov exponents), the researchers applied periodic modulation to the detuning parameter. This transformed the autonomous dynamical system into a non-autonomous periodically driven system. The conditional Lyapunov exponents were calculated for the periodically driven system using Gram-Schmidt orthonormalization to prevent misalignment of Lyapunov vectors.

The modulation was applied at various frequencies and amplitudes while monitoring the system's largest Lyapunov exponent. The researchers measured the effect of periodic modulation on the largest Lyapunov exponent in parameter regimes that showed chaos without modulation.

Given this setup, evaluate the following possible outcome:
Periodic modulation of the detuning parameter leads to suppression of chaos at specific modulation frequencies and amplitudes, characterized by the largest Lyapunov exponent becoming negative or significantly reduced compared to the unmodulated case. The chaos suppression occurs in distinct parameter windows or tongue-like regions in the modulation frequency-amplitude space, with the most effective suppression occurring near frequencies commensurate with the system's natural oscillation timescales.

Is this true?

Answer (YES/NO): NO